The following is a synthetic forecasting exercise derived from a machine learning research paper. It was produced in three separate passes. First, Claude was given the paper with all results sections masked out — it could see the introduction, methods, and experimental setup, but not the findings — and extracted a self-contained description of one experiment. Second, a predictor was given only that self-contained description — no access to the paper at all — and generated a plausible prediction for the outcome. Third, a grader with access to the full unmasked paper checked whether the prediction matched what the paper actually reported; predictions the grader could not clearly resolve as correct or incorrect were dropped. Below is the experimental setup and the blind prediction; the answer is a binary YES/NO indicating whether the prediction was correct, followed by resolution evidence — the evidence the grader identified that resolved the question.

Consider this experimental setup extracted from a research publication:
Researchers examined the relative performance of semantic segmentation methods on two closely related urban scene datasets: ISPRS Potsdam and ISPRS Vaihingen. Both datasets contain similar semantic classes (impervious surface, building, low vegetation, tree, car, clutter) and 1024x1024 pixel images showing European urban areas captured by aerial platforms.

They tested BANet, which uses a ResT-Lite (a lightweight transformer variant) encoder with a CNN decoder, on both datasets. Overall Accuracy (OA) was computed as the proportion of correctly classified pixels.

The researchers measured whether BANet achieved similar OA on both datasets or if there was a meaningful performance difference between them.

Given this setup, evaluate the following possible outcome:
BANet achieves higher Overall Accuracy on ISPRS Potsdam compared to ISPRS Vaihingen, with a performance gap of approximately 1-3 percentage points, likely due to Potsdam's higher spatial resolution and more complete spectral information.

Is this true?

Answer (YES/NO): YES